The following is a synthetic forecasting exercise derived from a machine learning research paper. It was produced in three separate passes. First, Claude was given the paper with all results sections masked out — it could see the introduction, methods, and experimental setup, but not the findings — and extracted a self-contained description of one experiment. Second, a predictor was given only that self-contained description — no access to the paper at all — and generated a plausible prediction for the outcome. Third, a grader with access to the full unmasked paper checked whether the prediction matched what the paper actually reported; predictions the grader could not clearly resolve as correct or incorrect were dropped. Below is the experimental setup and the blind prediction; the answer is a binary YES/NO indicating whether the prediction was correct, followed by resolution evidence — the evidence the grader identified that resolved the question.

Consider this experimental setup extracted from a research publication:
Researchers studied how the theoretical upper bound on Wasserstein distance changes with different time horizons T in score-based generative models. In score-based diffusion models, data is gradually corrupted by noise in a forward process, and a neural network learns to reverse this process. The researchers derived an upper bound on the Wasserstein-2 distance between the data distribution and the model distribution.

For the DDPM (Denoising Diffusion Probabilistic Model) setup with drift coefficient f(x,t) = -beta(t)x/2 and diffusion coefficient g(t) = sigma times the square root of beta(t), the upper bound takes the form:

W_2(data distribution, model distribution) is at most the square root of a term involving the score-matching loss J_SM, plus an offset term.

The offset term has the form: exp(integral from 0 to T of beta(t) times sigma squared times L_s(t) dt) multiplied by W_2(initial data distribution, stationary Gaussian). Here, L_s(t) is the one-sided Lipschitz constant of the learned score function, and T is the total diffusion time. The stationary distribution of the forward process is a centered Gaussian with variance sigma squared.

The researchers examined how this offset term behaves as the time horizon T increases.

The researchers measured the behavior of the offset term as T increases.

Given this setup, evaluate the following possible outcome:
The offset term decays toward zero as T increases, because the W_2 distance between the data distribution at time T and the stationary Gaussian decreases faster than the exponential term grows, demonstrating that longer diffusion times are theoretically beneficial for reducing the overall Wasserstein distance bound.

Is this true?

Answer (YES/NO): YES